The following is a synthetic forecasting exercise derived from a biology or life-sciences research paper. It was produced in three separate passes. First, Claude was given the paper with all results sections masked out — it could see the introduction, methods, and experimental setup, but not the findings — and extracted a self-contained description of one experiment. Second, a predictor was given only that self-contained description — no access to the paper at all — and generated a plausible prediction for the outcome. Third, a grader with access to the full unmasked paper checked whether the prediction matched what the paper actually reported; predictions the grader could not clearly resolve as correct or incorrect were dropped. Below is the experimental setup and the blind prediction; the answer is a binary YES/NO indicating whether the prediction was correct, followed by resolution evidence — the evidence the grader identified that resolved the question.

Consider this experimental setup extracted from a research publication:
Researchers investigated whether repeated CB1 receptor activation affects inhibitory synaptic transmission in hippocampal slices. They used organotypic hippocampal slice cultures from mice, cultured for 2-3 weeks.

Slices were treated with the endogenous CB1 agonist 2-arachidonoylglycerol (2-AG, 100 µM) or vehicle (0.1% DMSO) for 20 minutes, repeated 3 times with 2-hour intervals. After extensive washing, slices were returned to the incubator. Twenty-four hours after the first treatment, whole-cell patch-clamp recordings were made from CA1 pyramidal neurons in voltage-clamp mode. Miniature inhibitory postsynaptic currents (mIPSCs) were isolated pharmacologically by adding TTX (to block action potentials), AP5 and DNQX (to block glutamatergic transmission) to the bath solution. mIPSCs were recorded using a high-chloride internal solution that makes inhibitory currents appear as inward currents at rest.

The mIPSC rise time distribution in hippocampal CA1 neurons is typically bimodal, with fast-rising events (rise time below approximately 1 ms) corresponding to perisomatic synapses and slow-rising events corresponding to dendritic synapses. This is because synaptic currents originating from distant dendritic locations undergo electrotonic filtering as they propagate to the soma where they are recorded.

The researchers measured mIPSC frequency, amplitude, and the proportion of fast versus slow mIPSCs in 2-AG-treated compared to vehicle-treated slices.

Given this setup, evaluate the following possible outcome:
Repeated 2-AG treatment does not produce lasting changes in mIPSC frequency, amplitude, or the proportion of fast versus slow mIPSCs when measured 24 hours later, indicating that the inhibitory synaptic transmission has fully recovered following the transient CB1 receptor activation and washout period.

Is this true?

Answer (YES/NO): NO